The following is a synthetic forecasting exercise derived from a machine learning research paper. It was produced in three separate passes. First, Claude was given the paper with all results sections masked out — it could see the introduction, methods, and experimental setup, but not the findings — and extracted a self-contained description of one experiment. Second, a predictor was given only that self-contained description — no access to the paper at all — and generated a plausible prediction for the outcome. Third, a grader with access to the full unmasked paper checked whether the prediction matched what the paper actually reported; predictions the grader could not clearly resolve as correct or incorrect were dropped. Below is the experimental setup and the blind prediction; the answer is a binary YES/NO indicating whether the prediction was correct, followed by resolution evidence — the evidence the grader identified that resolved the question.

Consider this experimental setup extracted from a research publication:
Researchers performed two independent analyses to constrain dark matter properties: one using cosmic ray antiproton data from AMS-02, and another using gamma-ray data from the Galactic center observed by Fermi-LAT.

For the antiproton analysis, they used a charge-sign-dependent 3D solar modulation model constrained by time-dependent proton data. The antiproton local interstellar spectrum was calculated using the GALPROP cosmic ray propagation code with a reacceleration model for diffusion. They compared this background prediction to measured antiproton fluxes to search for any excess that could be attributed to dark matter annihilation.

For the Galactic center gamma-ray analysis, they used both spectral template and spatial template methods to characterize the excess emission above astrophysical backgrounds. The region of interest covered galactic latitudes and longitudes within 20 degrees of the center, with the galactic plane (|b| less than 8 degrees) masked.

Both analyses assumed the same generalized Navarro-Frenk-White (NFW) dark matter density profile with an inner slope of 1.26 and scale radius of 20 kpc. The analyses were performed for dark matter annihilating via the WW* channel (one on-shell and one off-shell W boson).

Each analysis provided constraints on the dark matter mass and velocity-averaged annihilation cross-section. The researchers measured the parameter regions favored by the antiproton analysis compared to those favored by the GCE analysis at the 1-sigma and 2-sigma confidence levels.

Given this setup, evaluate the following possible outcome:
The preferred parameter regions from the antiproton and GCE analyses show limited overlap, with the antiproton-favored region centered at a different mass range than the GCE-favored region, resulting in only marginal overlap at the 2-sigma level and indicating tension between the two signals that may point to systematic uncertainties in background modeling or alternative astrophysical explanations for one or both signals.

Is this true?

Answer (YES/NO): NO